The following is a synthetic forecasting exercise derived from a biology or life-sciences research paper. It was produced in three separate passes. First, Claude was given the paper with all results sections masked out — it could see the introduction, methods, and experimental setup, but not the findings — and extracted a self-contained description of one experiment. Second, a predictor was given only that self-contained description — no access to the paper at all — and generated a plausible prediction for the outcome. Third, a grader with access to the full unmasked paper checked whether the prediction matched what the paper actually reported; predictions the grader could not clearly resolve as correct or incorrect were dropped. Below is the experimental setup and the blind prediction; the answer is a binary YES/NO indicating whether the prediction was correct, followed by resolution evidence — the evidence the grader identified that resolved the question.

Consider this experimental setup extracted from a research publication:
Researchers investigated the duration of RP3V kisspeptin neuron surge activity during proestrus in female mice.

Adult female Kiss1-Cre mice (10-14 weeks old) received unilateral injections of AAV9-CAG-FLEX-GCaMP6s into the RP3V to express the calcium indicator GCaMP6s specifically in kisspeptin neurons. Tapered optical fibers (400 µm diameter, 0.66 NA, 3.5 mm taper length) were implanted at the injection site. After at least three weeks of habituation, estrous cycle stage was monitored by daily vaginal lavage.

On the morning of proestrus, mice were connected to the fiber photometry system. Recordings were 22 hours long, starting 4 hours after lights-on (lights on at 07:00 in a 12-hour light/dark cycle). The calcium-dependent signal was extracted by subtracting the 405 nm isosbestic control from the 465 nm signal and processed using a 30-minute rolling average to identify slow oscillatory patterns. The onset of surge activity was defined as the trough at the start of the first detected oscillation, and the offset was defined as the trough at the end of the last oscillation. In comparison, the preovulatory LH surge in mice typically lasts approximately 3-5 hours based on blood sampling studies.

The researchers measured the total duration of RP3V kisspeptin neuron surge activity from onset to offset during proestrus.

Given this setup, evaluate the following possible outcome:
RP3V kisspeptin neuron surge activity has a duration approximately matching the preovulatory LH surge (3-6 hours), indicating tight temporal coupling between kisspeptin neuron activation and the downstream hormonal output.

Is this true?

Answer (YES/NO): NO